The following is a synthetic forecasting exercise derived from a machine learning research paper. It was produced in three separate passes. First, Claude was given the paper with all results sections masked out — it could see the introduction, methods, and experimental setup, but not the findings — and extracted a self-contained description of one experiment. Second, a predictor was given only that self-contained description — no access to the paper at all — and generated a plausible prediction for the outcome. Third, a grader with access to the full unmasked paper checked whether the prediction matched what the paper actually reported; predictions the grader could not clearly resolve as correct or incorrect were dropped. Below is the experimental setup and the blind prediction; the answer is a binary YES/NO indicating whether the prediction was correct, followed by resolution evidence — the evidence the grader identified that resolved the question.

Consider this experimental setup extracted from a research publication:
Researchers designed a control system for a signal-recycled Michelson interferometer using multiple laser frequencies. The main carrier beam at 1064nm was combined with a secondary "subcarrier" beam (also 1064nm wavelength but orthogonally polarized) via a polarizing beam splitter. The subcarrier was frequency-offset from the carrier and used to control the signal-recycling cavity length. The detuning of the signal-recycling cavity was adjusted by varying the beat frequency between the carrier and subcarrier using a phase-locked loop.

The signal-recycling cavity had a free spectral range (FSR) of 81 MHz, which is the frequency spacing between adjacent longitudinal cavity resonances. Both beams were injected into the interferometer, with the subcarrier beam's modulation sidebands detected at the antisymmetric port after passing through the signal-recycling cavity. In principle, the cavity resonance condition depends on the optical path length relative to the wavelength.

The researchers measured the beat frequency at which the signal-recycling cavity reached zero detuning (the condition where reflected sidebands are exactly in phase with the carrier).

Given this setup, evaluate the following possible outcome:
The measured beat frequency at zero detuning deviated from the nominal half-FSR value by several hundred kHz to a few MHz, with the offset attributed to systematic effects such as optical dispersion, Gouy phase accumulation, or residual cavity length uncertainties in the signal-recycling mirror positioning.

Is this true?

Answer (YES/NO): NO